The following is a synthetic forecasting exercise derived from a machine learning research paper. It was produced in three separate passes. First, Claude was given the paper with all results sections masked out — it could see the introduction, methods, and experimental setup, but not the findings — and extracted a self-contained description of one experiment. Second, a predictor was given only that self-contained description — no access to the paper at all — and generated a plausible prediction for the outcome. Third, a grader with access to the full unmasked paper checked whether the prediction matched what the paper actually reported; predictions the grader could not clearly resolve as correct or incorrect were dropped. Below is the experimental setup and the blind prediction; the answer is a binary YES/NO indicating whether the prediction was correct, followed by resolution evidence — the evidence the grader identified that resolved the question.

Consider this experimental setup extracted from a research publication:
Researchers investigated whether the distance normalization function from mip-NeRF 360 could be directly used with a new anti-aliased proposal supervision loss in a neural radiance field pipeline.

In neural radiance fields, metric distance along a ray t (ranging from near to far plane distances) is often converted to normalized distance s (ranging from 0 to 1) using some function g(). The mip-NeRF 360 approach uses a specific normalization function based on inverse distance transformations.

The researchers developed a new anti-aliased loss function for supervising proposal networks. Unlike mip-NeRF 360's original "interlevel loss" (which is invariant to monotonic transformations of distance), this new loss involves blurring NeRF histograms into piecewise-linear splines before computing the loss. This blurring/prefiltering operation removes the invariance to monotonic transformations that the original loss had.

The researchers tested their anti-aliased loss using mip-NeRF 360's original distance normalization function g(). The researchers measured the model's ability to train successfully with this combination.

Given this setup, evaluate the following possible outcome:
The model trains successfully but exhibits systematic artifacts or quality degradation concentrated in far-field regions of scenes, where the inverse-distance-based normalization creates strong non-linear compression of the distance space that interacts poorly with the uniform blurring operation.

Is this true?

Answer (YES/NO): NO